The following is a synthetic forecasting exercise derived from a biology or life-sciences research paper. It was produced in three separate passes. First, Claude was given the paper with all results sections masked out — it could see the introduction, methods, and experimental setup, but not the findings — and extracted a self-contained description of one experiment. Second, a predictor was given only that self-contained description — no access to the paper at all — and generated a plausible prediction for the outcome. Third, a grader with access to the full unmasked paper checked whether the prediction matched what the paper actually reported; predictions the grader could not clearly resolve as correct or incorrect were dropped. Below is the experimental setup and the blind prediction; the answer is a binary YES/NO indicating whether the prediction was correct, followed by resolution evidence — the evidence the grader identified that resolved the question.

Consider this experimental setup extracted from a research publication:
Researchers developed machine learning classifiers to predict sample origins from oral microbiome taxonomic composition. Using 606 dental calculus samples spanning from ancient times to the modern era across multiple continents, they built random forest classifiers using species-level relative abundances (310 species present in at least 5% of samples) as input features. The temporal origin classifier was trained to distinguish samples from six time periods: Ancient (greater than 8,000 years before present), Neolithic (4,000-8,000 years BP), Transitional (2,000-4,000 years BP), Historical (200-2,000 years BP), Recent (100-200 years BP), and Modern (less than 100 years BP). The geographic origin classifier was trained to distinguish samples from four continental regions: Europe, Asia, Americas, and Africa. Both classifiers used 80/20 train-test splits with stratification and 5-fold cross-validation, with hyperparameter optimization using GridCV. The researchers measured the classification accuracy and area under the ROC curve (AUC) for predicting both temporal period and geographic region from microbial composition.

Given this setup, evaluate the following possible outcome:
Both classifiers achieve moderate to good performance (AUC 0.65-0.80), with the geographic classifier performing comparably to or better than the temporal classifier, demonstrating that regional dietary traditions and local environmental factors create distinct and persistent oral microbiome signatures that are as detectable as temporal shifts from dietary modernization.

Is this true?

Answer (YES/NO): NO